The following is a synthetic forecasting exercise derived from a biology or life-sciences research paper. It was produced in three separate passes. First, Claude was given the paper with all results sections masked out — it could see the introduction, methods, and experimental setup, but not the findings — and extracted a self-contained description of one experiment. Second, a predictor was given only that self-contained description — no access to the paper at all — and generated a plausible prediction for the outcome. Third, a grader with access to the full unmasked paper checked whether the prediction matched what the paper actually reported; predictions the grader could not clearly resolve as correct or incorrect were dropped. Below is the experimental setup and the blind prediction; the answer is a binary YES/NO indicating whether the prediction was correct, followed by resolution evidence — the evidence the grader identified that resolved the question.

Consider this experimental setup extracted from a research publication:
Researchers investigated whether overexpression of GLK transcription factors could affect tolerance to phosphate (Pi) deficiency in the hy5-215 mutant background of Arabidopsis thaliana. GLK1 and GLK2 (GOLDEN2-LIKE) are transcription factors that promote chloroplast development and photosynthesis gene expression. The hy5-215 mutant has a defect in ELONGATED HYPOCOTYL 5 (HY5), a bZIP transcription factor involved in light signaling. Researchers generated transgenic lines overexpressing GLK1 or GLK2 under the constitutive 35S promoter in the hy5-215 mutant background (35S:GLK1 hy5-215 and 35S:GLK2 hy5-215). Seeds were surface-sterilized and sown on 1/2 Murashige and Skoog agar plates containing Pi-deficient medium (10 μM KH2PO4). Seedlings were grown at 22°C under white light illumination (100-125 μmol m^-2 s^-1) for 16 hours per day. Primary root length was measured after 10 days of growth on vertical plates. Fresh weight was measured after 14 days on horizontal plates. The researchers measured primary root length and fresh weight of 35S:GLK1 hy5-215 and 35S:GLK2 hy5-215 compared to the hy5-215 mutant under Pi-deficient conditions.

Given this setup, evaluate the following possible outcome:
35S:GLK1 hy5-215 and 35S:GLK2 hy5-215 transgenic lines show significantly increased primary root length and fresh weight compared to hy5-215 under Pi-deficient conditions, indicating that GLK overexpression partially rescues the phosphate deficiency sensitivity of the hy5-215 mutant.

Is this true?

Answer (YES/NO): NO